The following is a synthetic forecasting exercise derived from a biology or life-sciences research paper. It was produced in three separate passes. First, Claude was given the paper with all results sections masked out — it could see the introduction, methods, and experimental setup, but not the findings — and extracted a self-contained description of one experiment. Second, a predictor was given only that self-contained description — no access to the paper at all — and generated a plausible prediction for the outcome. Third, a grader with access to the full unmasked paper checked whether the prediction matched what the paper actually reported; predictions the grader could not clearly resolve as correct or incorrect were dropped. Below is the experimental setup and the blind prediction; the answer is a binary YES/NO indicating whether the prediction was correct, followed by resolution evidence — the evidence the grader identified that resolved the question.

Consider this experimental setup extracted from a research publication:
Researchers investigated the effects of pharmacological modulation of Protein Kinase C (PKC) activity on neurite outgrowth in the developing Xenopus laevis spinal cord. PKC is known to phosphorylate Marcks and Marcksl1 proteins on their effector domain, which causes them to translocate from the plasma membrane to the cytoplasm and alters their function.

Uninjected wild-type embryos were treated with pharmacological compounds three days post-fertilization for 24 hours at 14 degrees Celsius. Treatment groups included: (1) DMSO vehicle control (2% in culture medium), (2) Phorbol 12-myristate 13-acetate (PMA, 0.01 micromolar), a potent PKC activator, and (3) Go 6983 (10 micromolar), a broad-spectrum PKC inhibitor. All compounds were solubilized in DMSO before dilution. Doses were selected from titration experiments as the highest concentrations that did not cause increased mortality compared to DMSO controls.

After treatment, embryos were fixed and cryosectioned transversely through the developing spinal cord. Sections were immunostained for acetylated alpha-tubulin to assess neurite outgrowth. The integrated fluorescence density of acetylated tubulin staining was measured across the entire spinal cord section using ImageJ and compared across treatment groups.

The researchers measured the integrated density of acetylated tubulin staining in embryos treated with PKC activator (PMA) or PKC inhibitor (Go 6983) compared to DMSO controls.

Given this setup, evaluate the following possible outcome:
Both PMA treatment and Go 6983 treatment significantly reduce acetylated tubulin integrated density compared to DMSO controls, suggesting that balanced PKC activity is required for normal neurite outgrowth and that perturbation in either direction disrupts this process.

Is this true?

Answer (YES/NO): NO